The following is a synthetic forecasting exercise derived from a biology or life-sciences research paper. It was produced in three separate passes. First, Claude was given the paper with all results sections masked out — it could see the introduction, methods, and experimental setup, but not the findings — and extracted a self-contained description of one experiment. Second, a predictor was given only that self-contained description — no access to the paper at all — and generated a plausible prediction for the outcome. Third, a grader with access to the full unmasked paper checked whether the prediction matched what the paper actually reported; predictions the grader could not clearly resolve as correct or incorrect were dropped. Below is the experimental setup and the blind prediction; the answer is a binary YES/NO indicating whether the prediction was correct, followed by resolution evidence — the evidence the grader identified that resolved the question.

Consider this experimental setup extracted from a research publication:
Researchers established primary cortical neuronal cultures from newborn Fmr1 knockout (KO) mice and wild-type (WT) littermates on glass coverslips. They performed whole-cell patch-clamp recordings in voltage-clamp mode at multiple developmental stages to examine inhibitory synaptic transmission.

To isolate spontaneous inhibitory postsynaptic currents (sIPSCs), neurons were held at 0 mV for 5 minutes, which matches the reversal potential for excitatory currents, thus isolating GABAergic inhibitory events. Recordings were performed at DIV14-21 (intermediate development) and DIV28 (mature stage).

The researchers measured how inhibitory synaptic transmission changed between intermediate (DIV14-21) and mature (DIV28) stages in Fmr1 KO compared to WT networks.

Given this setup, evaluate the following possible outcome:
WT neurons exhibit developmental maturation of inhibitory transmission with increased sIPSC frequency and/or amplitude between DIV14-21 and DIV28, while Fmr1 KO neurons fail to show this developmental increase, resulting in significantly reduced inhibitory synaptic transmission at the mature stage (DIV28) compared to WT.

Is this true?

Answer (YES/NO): NO